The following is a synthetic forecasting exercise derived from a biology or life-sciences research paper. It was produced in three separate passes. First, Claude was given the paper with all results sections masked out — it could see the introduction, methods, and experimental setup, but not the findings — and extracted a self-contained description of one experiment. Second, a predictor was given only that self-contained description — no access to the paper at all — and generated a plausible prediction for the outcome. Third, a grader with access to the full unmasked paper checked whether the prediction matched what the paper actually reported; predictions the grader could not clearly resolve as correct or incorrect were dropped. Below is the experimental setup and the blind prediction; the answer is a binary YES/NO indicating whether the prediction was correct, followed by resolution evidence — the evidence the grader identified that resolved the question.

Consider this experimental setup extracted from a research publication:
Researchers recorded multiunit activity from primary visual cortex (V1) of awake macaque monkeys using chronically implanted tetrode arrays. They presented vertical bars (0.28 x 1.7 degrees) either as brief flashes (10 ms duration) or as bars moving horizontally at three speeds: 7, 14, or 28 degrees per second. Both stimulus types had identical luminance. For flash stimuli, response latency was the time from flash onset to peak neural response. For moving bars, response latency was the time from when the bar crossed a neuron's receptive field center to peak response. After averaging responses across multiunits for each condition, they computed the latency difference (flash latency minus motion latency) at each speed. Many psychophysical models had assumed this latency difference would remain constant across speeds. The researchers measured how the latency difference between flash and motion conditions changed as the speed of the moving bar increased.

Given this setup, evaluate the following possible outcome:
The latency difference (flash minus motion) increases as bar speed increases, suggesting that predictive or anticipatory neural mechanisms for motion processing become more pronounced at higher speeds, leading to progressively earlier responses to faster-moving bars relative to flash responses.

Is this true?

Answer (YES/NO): NO